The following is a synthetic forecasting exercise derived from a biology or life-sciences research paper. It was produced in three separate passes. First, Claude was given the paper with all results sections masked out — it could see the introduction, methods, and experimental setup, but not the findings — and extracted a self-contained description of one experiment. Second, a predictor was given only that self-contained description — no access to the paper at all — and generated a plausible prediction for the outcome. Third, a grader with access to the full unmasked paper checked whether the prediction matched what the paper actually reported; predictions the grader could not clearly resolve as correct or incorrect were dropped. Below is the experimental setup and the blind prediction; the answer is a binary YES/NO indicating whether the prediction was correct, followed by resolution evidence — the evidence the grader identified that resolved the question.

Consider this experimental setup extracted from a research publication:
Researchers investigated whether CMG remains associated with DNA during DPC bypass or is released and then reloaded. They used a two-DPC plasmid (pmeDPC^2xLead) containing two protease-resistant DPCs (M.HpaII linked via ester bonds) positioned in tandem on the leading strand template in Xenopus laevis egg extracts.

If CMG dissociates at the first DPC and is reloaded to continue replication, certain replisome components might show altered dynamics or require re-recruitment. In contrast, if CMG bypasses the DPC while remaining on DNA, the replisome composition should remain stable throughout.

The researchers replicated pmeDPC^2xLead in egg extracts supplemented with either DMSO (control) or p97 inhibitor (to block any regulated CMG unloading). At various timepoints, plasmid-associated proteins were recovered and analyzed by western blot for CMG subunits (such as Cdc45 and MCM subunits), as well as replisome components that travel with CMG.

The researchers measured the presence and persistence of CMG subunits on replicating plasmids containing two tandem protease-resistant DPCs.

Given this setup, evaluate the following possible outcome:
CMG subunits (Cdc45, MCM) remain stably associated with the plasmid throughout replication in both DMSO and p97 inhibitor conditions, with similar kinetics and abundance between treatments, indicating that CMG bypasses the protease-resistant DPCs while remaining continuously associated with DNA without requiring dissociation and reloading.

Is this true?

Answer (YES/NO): NO